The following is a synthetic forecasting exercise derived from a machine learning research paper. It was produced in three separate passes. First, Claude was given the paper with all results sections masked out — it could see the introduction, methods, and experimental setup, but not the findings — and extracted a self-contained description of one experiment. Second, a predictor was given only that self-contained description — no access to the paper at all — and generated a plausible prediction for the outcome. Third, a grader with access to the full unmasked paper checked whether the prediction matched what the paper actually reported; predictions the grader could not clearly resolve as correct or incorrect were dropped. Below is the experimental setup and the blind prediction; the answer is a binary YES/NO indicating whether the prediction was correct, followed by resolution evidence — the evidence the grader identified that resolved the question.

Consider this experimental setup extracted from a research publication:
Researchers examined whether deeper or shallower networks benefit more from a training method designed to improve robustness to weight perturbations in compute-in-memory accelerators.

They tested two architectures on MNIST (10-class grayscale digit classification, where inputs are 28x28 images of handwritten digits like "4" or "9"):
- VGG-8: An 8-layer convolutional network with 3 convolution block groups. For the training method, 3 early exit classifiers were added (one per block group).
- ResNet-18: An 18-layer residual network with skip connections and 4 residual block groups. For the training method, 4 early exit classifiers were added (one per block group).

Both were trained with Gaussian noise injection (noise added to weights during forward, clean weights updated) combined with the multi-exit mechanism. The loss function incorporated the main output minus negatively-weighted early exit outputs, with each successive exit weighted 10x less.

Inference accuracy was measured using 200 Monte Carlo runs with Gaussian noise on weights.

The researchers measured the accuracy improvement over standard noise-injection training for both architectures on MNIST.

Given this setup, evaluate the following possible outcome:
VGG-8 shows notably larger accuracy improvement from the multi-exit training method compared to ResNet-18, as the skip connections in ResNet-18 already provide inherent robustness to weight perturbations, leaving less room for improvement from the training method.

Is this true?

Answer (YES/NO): NO